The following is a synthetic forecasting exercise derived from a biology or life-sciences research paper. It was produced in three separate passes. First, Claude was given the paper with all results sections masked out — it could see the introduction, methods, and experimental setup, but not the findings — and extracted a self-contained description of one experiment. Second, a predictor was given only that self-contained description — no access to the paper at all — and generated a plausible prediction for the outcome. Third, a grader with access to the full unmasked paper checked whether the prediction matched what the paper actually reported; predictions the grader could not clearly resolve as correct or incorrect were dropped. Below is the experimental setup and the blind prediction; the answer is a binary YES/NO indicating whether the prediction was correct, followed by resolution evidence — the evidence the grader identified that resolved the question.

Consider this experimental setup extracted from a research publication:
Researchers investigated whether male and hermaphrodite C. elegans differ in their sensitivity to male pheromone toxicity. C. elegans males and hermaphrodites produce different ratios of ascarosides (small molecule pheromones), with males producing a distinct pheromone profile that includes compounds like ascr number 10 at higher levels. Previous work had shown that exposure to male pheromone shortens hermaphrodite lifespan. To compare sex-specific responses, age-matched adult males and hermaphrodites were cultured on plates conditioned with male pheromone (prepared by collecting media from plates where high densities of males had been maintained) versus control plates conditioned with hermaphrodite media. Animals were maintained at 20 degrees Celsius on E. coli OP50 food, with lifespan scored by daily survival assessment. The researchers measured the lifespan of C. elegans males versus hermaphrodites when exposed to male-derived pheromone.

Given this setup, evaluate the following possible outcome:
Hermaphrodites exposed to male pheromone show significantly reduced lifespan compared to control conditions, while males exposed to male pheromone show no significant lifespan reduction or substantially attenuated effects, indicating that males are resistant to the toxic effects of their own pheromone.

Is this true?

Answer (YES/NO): NO